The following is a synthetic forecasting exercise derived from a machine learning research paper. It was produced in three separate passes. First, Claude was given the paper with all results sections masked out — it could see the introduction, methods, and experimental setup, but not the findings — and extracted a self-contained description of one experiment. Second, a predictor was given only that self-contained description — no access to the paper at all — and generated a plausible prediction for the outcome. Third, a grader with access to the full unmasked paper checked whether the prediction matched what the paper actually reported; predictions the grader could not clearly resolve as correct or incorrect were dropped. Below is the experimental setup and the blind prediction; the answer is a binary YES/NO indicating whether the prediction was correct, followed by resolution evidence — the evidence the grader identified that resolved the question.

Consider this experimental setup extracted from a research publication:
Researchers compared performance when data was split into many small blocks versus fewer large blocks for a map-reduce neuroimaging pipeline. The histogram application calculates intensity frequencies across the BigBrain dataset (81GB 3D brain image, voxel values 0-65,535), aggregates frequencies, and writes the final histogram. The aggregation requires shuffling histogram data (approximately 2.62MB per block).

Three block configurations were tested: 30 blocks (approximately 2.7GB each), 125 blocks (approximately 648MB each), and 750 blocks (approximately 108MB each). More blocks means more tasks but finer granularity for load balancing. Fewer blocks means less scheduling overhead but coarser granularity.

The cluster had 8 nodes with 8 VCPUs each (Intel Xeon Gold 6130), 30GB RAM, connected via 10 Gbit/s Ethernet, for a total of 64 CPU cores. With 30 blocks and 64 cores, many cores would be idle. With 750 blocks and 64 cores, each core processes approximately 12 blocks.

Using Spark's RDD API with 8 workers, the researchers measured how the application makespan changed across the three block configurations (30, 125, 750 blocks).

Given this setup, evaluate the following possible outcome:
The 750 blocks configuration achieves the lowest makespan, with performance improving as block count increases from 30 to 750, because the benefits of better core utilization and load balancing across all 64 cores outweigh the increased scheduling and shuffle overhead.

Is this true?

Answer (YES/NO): NO